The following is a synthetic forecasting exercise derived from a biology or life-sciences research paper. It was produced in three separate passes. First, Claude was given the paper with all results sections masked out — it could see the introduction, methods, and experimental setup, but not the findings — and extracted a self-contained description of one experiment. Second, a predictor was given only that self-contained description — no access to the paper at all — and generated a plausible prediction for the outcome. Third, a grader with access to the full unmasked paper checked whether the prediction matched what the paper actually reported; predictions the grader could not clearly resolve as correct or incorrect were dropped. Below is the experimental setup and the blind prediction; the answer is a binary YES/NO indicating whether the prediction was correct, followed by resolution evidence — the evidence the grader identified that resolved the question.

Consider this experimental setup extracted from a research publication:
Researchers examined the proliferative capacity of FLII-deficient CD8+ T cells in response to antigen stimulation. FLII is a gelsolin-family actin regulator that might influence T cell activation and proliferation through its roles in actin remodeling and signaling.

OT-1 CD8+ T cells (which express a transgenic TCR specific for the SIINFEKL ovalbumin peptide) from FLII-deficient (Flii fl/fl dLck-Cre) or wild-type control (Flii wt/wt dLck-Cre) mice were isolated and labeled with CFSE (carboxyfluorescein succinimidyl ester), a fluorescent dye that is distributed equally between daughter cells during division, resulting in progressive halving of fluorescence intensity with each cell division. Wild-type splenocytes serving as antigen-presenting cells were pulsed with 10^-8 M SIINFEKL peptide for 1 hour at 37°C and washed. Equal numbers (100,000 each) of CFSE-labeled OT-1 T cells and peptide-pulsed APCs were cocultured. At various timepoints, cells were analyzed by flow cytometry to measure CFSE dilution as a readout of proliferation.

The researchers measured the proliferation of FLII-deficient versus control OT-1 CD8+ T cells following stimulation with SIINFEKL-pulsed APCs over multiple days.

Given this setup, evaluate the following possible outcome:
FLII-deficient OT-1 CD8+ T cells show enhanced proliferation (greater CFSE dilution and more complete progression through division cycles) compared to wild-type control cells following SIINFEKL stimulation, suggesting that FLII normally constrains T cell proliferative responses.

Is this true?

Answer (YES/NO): NO